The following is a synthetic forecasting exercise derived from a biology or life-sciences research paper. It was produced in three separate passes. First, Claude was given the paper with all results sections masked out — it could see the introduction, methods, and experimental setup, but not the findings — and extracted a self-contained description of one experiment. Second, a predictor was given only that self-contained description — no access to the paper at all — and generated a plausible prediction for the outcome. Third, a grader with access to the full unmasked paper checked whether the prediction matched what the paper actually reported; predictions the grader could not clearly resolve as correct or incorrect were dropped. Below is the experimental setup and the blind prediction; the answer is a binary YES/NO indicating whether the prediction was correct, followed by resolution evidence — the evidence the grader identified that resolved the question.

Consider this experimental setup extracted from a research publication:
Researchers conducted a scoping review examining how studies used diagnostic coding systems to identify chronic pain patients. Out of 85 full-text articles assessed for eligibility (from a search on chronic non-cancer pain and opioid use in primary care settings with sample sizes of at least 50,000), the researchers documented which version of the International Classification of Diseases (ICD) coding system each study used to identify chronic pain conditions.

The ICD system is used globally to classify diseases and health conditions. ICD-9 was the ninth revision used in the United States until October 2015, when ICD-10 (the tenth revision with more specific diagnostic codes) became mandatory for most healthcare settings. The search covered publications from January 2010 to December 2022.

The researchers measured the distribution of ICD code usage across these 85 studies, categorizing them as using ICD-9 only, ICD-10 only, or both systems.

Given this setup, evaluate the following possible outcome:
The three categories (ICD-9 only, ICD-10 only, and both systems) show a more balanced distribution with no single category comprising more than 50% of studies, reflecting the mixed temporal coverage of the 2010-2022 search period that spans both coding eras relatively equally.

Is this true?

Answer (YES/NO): NO